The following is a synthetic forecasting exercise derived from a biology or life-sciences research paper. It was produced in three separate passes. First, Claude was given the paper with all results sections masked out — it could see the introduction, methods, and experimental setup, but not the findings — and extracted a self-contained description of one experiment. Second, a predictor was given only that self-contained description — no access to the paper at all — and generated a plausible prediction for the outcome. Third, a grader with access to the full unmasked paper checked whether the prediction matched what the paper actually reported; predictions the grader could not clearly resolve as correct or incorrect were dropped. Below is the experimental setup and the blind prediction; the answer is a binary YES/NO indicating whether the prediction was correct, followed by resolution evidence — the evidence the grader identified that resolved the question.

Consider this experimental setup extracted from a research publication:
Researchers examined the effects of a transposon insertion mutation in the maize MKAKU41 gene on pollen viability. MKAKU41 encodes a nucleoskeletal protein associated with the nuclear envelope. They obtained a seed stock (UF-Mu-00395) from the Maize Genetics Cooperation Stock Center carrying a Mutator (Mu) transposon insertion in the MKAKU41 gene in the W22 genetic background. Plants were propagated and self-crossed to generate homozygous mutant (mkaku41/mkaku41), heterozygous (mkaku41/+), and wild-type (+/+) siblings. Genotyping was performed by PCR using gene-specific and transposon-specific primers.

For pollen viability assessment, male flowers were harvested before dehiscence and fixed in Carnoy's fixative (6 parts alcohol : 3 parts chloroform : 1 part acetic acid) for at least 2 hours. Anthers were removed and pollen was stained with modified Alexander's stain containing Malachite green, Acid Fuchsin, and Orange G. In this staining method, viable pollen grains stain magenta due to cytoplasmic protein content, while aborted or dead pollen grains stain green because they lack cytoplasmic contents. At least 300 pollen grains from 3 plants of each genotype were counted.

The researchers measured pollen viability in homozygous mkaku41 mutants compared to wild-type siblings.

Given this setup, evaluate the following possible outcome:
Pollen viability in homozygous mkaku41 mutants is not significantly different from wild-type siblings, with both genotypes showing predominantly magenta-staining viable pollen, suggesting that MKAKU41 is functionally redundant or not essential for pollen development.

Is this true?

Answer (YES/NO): NO